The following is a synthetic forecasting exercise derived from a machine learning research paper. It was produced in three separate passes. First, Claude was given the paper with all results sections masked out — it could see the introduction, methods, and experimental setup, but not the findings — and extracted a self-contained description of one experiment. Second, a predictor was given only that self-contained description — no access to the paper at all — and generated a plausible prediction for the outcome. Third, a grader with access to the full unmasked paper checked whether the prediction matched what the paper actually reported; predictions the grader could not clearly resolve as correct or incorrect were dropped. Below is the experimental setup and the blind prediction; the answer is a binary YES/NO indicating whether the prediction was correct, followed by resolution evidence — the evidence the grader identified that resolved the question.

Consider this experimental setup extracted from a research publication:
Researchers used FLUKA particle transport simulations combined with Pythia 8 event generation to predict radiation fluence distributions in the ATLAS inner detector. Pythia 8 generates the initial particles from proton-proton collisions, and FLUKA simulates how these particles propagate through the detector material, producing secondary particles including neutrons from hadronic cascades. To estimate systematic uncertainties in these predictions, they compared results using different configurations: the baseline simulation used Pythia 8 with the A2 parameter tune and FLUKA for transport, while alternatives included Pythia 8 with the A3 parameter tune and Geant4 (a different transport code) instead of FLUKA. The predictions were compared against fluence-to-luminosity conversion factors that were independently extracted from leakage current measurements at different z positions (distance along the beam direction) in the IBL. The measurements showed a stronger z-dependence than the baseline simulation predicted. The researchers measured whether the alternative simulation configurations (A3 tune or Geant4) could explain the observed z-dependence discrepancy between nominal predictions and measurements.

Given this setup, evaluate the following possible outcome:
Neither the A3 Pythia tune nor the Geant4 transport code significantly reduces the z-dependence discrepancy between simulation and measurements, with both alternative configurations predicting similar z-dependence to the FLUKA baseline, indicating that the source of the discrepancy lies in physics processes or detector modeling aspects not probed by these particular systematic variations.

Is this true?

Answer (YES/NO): YES